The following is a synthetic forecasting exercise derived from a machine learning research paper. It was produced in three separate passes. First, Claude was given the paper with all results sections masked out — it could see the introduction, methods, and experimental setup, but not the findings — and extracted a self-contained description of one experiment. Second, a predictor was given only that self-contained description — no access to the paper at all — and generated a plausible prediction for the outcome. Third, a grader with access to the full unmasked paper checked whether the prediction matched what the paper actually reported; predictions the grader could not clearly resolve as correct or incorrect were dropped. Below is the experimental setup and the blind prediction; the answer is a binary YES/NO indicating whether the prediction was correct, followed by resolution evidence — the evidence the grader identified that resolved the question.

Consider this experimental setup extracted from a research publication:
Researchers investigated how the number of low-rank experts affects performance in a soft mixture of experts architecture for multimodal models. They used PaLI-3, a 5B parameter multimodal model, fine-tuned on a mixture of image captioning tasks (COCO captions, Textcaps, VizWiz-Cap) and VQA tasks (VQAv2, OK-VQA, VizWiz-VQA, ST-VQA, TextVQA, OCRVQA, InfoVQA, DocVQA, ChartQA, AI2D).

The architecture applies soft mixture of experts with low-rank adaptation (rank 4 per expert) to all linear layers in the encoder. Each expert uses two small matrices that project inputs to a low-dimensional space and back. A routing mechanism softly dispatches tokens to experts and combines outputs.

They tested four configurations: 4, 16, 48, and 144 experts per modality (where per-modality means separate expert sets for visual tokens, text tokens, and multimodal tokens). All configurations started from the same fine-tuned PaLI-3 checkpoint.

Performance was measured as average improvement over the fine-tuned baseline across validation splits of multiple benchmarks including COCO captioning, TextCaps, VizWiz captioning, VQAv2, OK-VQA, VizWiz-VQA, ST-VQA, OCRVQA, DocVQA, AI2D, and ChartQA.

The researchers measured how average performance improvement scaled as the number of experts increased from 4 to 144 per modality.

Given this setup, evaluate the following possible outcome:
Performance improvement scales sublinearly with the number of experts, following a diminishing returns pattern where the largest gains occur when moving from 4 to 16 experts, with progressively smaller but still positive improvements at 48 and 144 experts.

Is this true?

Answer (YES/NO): NO